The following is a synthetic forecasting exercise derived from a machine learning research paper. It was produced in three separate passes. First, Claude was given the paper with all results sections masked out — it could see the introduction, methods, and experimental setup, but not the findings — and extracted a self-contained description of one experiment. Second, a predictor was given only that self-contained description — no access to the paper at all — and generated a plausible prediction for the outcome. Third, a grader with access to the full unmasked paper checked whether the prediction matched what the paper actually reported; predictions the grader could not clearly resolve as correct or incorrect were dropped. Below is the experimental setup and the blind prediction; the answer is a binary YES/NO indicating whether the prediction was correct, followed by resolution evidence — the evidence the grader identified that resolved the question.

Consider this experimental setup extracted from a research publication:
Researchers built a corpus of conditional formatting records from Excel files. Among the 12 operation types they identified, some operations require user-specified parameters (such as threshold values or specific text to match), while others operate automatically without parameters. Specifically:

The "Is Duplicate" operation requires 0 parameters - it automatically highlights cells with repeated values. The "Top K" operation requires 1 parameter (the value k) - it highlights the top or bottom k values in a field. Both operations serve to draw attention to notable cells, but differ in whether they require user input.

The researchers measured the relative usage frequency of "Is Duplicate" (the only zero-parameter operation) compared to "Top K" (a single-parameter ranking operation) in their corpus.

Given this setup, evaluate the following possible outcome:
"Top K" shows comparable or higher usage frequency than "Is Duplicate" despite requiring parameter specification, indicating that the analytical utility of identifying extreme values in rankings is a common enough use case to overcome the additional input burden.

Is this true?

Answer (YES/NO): YES